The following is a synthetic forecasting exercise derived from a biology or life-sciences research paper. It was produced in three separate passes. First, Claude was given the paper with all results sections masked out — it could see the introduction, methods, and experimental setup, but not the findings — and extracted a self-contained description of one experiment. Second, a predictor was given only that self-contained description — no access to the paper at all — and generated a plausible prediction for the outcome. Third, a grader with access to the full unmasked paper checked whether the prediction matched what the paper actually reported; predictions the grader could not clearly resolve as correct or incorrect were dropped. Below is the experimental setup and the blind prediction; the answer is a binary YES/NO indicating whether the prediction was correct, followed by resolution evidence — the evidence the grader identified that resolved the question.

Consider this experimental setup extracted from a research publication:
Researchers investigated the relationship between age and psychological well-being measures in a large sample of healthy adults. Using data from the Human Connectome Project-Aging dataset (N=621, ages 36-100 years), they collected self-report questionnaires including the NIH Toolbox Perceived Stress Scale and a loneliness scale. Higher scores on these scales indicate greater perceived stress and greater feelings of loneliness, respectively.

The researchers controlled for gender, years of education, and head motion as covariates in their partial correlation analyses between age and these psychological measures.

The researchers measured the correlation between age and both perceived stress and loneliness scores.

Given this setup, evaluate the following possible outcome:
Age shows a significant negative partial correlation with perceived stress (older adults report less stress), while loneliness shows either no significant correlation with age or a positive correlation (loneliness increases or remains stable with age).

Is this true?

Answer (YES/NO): NO